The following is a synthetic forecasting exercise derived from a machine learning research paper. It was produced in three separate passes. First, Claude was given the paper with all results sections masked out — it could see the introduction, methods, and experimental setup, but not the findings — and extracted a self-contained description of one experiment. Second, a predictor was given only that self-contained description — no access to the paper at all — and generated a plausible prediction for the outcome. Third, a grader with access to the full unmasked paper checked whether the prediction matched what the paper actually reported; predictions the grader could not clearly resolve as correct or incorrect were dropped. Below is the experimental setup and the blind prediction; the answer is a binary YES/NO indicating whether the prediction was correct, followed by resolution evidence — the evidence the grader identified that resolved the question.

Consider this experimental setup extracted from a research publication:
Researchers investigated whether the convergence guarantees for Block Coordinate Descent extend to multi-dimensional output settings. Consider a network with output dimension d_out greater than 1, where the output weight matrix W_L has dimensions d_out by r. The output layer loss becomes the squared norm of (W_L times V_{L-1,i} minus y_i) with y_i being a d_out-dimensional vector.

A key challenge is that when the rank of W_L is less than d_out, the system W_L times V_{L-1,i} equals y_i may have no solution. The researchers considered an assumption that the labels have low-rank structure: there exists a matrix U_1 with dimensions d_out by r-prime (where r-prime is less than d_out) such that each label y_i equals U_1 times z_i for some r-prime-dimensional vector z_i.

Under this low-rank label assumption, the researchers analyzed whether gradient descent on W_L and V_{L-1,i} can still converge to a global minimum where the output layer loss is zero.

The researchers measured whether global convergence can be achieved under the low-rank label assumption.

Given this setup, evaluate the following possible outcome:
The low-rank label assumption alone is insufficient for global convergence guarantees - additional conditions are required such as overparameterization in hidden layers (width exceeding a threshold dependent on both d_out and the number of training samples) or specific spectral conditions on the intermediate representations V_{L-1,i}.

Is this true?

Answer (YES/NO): NO